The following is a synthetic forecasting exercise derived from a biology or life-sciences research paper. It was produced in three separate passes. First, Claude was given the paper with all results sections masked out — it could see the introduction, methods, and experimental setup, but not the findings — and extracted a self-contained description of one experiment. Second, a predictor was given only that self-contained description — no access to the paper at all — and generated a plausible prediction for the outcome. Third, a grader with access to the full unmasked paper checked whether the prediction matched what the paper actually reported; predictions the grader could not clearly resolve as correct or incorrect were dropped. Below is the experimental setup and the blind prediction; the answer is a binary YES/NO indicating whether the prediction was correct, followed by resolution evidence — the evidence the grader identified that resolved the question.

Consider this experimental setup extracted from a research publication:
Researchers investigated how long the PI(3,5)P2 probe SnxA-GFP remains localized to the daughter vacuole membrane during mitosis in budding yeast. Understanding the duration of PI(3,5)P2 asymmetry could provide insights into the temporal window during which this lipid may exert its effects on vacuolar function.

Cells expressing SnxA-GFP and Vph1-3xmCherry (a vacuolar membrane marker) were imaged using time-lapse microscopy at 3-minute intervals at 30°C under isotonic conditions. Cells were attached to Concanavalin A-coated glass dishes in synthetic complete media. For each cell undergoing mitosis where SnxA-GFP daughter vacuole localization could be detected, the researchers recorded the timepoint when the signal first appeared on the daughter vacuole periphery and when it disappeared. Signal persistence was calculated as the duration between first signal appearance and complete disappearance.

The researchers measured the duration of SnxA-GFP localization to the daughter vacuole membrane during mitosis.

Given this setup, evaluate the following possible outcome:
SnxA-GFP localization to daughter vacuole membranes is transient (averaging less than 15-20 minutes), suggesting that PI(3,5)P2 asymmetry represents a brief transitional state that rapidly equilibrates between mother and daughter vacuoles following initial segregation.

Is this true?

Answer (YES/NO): NO